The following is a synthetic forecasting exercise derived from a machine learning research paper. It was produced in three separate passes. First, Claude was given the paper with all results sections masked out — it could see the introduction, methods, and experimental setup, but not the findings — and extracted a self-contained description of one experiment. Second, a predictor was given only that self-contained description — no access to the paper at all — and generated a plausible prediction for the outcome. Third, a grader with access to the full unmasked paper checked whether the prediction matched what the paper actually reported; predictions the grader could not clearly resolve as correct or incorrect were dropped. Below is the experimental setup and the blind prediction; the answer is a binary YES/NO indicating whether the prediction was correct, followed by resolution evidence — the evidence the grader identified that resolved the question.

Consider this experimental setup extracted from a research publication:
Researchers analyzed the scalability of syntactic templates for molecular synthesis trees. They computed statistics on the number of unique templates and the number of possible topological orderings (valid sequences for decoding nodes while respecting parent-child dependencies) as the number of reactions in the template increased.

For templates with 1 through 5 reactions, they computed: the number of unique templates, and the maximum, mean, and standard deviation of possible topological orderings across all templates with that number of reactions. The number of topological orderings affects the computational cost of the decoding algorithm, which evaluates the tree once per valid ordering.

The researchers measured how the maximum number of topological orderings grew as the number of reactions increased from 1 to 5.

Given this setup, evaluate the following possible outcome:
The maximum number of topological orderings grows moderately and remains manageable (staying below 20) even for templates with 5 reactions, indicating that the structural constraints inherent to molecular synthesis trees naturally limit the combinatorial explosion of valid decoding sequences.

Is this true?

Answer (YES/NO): NO